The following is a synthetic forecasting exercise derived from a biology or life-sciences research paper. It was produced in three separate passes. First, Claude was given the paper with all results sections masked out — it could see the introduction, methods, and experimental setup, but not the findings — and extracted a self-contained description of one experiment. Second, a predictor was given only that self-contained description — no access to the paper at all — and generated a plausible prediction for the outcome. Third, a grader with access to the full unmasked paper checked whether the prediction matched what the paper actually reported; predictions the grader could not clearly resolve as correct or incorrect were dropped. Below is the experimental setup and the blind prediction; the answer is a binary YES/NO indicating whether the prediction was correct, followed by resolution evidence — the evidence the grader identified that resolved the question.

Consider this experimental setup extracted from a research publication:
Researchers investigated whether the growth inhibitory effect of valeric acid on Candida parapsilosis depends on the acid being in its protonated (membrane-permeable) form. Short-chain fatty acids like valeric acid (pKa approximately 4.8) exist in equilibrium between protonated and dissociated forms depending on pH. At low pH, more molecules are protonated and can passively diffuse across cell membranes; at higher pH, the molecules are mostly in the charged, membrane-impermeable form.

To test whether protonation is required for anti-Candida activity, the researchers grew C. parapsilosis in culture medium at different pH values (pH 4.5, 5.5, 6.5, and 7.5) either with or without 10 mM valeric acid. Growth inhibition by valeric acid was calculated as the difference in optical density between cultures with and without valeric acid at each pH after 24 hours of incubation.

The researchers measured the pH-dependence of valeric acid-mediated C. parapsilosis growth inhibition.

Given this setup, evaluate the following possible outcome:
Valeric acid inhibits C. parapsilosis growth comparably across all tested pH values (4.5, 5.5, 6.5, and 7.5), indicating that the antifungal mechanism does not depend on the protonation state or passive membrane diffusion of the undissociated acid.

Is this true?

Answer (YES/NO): NO